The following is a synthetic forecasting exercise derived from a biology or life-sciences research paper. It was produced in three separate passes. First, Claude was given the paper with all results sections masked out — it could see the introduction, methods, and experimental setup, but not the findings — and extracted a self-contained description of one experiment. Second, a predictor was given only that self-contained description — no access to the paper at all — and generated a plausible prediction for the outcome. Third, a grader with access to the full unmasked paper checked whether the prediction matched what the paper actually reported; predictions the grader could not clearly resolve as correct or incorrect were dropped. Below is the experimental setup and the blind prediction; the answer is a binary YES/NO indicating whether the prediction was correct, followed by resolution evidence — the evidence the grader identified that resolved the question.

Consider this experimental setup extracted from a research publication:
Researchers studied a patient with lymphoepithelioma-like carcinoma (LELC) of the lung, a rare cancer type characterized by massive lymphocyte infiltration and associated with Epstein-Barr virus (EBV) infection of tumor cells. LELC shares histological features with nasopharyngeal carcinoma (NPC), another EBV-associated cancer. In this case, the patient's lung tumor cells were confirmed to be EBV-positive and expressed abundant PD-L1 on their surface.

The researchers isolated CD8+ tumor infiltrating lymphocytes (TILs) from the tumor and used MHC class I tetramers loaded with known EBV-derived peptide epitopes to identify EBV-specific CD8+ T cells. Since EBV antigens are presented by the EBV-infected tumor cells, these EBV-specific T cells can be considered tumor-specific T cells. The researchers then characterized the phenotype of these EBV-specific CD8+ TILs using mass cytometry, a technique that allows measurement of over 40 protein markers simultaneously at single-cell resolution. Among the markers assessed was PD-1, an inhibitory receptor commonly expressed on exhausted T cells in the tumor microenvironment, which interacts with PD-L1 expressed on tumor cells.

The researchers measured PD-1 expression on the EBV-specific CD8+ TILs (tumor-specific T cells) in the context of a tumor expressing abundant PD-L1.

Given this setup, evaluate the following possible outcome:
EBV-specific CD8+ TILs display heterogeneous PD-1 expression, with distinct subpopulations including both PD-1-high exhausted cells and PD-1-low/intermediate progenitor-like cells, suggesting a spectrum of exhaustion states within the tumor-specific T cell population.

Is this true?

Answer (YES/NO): NO